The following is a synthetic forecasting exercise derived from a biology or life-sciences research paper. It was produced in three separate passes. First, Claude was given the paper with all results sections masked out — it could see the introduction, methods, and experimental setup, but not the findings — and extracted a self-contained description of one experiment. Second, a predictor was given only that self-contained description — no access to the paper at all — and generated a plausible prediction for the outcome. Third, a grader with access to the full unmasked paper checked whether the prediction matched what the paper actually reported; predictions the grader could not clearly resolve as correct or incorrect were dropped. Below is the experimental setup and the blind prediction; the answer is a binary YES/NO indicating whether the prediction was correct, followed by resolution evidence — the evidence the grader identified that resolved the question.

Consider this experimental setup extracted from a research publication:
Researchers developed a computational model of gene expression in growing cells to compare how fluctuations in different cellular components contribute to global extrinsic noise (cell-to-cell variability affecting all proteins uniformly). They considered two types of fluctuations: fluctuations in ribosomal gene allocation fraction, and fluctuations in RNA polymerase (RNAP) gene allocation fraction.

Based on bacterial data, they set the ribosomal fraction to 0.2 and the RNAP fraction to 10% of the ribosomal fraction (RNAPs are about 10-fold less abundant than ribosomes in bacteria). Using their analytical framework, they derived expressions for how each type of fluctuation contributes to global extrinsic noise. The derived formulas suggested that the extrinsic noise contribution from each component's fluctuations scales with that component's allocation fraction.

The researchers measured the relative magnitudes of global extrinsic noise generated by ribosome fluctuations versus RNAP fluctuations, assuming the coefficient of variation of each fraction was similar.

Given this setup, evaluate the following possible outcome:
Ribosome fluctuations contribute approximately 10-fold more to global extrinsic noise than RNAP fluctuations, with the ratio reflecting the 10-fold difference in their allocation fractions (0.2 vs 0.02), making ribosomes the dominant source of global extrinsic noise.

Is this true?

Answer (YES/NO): YES